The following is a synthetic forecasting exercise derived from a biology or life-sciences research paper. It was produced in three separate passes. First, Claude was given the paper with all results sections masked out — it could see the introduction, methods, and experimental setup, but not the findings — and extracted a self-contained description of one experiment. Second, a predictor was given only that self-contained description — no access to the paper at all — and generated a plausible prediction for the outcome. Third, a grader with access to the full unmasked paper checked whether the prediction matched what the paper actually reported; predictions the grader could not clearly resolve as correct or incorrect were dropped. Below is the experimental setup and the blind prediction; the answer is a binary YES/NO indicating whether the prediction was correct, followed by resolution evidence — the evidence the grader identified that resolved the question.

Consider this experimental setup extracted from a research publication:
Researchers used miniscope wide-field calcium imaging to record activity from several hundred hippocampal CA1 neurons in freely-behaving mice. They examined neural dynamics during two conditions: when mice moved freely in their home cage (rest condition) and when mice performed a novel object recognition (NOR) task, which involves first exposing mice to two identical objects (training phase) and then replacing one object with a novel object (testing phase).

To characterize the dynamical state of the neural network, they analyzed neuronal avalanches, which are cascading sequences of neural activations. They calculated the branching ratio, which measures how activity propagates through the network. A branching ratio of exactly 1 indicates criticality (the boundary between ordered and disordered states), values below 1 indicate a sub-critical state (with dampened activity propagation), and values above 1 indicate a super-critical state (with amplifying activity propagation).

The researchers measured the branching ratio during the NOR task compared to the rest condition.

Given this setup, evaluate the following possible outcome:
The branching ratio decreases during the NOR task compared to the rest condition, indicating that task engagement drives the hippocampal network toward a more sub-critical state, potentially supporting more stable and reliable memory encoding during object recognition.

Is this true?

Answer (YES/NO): NO